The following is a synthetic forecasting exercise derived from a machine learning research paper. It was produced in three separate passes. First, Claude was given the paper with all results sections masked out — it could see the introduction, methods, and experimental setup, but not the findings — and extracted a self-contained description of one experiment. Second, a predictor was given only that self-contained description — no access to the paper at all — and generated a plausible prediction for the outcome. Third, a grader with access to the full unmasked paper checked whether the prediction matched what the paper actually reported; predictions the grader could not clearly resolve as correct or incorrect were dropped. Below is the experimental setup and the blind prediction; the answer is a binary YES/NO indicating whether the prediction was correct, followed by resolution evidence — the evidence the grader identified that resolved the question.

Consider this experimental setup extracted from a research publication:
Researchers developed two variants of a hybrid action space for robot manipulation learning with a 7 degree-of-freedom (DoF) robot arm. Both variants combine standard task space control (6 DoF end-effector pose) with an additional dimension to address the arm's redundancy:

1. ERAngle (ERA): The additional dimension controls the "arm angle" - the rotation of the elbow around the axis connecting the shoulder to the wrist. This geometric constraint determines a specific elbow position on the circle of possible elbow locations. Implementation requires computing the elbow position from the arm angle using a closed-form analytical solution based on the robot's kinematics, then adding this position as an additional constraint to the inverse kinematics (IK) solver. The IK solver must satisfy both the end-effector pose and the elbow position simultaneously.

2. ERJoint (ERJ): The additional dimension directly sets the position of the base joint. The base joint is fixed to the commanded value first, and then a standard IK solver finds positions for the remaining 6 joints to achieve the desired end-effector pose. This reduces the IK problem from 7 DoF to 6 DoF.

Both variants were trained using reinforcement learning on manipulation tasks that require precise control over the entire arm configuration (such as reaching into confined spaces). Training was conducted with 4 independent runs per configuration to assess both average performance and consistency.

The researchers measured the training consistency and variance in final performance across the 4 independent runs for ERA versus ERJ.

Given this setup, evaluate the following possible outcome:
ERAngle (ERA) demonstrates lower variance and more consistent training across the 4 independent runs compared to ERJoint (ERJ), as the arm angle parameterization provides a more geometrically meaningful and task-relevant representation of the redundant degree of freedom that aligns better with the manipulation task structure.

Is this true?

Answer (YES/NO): NO